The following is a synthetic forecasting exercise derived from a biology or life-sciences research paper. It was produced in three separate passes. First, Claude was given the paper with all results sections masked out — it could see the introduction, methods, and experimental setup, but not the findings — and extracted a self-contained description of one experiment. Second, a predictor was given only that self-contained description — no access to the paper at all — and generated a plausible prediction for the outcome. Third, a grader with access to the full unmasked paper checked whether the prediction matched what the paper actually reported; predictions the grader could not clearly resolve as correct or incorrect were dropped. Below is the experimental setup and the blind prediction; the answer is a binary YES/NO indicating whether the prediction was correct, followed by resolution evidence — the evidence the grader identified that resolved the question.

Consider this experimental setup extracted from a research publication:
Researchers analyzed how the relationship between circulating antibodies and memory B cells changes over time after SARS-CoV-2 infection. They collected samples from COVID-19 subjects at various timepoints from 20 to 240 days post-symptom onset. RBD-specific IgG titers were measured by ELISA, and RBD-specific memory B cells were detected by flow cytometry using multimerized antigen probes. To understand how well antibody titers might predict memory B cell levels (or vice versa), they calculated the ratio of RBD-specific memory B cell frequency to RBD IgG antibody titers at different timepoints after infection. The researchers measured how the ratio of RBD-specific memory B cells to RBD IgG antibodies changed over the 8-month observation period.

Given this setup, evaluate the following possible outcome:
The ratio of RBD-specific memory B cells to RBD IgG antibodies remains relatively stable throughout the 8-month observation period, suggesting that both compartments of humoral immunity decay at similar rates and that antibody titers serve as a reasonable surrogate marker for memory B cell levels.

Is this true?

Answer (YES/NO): NO